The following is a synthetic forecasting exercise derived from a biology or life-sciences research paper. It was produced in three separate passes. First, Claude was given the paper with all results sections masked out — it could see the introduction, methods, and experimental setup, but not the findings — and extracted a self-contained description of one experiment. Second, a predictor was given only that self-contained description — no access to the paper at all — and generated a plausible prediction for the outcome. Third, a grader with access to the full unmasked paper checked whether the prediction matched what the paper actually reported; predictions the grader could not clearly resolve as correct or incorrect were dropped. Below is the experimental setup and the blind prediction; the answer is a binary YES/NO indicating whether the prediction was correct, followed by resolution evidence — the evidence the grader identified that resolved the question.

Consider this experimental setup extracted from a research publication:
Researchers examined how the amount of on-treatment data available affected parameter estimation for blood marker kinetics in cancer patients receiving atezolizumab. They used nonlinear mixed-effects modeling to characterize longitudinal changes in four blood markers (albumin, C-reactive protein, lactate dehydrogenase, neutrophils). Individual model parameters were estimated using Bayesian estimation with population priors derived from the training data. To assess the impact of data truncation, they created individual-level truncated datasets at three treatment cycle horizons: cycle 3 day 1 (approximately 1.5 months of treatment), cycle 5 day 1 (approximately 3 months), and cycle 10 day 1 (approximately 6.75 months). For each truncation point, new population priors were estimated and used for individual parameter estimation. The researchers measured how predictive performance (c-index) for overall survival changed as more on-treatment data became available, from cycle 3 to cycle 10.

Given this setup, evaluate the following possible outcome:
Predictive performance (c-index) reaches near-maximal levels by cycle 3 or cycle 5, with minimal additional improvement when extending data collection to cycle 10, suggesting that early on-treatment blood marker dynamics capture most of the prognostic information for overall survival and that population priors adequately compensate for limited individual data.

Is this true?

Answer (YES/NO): NO